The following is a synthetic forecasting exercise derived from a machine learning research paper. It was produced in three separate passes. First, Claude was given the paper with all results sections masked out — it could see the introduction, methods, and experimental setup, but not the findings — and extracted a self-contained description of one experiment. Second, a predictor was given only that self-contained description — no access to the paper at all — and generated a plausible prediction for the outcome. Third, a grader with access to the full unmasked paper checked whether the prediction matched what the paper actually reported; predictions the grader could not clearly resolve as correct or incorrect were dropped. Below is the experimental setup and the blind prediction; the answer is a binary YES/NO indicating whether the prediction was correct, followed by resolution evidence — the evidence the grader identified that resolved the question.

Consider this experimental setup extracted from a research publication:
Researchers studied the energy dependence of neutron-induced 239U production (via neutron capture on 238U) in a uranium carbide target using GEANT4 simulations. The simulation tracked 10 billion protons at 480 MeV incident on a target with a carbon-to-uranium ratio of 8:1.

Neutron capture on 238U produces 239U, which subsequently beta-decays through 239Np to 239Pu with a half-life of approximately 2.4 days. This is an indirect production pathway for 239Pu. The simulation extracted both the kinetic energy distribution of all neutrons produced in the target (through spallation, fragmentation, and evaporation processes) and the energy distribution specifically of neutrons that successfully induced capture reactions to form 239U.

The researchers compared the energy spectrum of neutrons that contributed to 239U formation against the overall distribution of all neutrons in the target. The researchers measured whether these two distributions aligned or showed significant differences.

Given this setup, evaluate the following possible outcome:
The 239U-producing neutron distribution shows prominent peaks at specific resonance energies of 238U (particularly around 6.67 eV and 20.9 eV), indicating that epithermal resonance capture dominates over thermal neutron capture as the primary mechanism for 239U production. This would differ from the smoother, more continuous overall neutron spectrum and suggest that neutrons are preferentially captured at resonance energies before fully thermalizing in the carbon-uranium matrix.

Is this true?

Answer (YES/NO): NO